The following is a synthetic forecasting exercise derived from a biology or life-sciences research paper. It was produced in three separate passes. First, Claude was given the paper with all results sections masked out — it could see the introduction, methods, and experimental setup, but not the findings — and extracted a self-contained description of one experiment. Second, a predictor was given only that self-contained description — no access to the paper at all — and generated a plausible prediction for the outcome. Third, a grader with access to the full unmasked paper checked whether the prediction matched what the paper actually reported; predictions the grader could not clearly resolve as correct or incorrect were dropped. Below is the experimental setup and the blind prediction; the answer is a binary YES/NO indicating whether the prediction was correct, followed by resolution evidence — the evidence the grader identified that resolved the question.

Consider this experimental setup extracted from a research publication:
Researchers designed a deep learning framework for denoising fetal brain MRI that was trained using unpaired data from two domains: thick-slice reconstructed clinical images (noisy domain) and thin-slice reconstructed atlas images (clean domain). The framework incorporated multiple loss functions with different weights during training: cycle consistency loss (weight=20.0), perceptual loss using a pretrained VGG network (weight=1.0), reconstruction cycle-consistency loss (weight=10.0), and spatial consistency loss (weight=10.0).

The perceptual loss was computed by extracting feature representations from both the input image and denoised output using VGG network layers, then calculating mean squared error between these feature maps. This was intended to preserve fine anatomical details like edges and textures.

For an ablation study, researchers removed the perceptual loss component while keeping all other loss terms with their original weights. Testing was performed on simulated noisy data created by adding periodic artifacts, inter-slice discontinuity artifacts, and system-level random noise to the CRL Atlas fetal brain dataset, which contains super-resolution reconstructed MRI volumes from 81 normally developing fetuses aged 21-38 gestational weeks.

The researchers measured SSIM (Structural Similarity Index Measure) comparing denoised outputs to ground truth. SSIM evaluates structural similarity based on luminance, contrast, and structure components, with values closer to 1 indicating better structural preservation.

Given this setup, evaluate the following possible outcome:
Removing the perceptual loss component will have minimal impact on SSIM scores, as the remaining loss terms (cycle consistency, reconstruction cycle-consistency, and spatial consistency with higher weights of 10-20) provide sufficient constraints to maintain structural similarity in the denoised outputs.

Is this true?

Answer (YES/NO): NO